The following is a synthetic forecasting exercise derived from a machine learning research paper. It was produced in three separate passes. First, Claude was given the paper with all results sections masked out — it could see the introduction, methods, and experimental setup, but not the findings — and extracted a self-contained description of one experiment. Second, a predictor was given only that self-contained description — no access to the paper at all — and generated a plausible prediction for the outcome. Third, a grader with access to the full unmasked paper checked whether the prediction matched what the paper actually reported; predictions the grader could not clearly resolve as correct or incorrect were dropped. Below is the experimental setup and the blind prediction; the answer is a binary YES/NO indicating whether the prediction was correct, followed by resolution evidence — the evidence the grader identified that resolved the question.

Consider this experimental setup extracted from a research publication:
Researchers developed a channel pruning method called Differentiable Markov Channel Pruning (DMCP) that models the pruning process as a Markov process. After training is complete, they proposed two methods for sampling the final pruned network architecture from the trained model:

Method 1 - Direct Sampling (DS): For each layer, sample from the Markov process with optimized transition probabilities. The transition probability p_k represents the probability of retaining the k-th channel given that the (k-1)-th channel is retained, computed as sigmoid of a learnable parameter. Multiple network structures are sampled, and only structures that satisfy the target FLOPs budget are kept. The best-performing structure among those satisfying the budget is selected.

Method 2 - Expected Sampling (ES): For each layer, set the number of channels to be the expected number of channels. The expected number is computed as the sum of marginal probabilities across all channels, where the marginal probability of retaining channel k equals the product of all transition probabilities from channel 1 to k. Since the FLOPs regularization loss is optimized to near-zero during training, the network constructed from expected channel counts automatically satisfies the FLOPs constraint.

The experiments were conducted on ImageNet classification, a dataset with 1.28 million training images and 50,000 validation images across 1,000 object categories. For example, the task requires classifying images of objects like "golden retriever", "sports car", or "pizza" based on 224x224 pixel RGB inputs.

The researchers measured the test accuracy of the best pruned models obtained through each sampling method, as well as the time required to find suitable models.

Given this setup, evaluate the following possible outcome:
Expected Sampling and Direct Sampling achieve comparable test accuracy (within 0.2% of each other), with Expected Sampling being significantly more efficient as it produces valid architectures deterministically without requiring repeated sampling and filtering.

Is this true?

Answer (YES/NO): YES